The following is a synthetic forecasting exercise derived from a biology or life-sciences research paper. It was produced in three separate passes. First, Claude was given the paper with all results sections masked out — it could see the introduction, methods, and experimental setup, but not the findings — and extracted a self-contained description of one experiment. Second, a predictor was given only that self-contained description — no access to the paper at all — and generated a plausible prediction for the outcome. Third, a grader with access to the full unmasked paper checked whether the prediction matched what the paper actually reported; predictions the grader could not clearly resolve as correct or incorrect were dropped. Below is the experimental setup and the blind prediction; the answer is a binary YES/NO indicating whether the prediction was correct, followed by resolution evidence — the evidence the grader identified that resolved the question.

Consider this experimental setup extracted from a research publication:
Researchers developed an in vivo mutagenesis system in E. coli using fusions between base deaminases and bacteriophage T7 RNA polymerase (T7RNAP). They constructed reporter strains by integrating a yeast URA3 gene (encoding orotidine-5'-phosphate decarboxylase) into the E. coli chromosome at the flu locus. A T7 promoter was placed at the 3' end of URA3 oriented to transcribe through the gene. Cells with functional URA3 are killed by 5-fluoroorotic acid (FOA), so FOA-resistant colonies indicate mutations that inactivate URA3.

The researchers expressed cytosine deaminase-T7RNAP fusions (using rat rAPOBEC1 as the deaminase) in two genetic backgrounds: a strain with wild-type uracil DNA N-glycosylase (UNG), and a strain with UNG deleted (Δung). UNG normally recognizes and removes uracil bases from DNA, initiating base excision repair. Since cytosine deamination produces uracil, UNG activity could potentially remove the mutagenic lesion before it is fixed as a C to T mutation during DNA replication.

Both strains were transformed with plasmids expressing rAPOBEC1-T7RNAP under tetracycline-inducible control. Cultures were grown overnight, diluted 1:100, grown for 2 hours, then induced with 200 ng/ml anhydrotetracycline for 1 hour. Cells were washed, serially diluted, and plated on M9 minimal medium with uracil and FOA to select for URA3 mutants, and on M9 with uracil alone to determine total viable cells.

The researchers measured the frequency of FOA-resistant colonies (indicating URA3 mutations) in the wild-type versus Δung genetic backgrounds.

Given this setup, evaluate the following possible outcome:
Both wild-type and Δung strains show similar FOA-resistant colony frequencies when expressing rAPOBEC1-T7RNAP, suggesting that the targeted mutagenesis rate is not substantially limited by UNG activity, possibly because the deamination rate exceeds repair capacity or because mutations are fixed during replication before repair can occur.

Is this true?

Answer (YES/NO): NO